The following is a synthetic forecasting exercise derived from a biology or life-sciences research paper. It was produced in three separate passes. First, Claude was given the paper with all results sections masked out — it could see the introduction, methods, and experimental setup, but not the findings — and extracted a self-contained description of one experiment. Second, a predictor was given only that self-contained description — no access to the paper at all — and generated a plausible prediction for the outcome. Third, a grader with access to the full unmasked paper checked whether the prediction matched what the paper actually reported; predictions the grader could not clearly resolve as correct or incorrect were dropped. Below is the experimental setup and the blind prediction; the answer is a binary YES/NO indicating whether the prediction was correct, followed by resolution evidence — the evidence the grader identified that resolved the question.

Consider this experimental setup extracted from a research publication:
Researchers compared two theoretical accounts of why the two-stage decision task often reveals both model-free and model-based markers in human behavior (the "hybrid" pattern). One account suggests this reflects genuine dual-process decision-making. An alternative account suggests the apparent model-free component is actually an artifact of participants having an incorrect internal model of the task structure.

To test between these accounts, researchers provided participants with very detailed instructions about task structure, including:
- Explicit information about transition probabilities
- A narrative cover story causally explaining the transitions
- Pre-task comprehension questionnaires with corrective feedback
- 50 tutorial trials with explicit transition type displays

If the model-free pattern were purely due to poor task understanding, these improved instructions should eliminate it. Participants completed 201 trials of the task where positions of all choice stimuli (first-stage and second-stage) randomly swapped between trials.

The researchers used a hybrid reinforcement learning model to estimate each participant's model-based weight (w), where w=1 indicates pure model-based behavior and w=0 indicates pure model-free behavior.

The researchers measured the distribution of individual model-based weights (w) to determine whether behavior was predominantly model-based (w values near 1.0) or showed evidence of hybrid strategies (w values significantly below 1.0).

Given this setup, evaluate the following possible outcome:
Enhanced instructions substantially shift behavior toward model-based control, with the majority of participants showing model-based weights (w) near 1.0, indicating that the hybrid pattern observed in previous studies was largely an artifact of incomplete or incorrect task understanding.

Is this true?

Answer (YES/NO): NO